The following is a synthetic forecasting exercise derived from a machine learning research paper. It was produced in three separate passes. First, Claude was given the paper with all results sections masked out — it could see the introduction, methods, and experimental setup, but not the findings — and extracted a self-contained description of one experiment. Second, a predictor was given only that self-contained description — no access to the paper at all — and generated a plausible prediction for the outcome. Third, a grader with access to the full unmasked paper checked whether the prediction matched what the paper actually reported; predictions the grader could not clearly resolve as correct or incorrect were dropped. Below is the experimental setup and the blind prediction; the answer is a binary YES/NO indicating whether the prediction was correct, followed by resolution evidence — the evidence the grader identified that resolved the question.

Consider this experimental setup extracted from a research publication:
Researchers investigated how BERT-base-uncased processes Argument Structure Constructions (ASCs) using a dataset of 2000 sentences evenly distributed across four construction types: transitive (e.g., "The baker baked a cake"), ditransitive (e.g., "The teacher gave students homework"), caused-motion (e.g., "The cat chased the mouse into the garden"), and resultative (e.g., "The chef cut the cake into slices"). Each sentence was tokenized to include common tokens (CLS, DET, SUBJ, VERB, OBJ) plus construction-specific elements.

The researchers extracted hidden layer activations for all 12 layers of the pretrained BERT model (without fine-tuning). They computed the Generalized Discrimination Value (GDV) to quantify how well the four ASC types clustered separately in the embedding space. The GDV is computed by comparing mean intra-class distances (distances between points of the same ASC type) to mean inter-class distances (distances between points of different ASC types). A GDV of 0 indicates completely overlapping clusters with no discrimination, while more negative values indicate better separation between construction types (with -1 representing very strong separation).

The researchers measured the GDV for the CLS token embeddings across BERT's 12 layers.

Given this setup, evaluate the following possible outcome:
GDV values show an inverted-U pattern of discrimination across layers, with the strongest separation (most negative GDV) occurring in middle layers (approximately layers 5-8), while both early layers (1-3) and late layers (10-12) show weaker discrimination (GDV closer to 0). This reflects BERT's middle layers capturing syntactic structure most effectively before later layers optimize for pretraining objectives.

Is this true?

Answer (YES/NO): NO